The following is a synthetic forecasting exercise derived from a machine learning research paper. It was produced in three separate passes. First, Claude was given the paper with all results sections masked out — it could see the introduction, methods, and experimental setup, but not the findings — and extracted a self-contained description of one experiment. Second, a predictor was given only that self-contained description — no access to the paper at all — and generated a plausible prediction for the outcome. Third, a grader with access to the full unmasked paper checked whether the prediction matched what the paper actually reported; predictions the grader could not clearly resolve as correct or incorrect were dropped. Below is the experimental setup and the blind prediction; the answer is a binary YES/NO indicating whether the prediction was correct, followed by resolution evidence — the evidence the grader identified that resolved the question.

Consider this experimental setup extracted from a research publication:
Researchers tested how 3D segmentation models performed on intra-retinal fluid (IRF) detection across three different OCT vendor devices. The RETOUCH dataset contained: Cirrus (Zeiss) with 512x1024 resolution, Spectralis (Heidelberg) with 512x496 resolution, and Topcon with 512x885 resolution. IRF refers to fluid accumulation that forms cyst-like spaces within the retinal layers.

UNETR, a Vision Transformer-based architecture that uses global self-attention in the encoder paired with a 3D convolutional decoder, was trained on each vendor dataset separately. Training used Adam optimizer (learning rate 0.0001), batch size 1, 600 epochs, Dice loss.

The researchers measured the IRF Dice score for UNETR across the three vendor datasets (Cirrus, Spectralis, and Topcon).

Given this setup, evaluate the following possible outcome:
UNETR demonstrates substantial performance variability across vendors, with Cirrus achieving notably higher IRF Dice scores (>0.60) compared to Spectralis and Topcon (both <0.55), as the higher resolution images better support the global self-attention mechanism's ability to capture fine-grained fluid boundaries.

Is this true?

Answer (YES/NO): NO